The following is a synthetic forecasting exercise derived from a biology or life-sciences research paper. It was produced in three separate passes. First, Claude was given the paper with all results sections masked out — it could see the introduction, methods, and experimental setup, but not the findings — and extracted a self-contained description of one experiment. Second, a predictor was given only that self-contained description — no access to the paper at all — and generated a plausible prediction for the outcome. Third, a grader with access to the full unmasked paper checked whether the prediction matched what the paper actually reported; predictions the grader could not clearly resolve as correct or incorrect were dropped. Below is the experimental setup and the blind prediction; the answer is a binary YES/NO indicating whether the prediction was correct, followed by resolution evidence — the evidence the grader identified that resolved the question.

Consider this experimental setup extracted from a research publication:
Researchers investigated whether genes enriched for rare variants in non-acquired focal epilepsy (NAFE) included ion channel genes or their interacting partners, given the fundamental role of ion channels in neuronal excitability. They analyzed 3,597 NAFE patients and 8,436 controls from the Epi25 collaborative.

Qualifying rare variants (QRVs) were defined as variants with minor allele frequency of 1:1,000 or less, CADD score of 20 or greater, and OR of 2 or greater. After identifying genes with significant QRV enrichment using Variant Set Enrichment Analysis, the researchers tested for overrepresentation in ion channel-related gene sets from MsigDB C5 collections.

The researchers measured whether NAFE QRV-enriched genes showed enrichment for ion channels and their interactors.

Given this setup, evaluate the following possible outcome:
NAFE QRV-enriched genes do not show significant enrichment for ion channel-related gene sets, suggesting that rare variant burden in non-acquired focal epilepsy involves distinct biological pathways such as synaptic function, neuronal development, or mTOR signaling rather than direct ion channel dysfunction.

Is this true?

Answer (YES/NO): NO